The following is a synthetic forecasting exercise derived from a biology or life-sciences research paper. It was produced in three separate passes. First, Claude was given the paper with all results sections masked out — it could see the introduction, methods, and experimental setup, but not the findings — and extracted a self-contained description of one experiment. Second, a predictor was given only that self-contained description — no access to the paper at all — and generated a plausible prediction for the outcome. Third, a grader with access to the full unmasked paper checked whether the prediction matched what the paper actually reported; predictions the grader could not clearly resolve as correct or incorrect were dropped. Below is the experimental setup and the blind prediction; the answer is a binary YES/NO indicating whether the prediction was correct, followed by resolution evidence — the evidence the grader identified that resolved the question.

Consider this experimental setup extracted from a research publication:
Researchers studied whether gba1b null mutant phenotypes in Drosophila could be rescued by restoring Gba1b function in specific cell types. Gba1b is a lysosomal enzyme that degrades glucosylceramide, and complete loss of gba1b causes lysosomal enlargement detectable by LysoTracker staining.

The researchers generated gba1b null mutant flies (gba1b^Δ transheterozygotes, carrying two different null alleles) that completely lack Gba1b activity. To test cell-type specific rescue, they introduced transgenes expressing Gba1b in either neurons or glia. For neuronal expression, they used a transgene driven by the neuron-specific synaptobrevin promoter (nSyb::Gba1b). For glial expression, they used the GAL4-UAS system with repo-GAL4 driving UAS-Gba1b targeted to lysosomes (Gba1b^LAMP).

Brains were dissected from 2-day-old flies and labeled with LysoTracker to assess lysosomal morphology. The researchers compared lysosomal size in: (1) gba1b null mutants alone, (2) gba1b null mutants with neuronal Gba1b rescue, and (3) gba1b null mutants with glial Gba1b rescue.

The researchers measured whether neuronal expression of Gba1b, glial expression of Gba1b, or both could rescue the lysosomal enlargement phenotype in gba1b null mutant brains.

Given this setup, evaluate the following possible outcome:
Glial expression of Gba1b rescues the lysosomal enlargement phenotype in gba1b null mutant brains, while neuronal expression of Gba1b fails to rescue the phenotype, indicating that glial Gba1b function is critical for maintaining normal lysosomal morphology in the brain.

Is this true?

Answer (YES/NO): NO